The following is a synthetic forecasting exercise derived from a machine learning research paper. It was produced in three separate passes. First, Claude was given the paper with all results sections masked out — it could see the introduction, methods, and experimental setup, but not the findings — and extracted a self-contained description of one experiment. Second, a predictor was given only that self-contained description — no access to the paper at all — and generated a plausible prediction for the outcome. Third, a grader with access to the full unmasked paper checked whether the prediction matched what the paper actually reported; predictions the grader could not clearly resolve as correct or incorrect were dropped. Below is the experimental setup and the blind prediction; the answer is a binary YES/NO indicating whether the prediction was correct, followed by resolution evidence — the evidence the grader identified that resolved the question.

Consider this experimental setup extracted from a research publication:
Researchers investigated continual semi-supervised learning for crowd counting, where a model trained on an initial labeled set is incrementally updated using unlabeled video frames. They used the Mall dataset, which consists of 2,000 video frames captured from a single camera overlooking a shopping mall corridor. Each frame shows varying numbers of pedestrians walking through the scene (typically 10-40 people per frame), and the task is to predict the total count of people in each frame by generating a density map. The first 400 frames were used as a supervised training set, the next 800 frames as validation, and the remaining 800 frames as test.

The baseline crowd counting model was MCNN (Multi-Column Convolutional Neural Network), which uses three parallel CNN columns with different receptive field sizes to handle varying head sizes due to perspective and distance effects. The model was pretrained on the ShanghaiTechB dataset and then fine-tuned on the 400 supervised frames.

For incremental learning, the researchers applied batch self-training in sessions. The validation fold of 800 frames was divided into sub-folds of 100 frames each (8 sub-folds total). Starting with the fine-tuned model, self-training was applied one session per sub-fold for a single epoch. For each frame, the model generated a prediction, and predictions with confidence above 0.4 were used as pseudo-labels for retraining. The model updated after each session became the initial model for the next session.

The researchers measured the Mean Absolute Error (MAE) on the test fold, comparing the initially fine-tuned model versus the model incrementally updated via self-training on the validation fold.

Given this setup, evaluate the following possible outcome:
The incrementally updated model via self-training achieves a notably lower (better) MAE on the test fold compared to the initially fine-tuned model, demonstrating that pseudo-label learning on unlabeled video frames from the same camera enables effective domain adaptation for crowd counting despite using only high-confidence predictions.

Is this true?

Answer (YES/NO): NO